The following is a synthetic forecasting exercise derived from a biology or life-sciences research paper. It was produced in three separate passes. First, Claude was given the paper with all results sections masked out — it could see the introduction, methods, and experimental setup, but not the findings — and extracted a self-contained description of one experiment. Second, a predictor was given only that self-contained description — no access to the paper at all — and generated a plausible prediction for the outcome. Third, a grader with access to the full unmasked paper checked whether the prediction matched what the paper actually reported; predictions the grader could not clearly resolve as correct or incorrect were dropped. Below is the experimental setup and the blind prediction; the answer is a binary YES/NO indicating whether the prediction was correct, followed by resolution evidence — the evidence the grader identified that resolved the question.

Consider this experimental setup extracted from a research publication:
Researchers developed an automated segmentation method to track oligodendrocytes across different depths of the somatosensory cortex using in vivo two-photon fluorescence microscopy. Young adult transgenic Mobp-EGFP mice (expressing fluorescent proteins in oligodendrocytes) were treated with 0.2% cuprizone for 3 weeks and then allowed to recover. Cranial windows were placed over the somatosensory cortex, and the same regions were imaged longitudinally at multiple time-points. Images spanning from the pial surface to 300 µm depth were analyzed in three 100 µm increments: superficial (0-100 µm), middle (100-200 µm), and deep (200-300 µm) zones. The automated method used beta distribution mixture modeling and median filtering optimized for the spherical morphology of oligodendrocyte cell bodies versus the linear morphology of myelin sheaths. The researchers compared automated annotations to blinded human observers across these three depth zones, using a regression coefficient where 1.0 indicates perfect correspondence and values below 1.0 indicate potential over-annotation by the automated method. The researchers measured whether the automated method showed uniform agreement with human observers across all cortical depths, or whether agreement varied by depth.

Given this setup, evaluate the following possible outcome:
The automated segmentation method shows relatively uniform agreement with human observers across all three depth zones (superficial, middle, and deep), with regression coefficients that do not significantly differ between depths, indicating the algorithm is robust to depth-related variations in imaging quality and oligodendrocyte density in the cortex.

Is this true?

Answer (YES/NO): NO